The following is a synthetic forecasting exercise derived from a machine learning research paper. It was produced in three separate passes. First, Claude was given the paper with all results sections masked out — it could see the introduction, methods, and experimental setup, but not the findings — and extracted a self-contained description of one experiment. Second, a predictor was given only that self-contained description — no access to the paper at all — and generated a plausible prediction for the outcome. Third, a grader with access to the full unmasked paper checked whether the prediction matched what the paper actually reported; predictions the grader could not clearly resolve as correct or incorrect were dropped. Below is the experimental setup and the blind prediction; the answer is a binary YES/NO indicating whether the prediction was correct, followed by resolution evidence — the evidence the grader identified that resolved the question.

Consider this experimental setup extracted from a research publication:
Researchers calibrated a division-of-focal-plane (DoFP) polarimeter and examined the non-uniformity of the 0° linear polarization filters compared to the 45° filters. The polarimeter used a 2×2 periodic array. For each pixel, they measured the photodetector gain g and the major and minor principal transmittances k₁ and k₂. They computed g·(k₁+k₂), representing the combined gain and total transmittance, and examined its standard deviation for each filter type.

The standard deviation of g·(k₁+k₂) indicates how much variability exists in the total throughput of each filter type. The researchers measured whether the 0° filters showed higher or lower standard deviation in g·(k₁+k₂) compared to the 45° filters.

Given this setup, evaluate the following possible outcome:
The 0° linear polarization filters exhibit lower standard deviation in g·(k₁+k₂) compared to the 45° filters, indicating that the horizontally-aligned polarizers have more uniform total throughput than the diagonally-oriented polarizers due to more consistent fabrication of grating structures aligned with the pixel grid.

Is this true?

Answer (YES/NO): NO